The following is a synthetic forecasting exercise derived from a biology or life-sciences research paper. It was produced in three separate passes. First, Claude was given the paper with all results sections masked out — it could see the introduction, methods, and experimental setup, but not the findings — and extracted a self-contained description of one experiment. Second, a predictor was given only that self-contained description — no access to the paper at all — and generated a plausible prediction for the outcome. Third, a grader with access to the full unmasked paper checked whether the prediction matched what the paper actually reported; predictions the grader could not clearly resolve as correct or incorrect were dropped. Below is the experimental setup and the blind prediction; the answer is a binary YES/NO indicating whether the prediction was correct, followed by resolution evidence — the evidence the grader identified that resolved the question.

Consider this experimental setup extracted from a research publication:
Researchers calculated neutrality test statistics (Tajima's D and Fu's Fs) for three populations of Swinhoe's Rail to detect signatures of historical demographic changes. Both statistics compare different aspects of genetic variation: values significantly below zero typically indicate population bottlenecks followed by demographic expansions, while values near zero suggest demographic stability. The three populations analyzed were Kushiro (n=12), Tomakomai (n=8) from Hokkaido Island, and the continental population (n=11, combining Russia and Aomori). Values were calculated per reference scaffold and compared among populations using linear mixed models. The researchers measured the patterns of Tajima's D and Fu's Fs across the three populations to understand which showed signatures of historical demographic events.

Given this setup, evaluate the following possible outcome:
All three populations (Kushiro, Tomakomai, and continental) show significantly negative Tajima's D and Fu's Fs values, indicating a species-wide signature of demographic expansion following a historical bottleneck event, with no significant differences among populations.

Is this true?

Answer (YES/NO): NO